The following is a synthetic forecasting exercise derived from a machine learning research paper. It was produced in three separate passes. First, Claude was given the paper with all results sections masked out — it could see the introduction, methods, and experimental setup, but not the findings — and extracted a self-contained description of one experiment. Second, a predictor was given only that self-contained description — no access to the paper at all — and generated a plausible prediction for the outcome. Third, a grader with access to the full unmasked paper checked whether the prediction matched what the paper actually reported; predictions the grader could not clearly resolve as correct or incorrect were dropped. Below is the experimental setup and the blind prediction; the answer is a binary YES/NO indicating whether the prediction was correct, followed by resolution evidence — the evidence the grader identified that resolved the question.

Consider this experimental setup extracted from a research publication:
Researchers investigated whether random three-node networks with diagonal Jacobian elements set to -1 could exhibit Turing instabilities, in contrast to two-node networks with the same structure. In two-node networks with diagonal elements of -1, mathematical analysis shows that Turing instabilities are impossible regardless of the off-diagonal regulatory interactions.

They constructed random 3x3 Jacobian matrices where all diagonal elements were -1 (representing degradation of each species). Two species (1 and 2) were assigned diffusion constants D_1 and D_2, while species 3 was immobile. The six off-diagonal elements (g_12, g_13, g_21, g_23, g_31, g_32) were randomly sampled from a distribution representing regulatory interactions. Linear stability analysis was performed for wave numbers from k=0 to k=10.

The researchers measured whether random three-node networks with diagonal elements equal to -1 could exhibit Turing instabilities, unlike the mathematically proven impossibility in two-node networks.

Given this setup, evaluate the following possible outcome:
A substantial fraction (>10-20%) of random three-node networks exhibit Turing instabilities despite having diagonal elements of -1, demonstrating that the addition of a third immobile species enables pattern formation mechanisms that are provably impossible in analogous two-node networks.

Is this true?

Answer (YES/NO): NO